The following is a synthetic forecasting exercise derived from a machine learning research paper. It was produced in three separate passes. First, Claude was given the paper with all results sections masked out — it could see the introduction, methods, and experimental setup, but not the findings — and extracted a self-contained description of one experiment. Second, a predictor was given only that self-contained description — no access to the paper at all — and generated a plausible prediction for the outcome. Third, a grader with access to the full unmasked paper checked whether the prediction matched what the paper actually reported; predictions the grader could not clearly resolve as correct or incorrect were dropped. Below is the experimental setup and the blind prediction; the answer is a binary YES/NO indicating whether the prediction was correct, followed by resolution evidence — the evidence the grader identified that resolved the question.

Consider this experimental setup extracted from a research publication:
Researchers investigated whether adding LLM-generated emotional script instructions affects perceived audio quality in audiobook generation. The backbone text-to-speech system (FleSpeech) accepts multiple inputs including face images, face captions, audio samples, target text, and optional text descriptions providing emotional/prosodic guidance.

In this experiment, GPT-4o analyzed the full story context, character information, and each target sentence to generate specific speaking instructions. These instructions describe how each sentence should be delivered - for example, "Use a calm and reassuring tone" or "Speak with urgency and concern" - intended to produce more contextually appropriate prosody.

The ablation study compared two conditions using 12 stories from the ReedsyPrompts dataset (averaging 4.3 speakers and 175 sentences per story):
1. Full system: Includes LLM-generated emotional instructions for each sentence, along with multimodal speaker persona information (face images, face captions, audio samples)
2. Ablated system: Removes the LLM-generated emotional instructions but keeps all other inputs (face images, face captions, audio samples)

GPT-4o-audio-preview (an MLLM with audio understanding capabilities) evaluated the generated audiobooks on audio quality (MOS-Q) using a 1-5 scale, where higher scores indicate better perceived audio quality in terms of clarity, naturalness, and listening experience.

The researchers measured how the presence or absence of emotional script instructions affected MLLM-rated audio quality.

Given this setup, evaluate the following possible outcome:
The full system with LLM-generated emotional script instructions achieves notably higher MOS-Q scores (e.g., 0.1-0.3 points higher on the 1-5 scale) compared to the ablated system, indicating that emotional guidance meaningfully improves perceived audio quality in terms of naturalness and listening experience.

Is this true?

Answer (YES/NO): NO